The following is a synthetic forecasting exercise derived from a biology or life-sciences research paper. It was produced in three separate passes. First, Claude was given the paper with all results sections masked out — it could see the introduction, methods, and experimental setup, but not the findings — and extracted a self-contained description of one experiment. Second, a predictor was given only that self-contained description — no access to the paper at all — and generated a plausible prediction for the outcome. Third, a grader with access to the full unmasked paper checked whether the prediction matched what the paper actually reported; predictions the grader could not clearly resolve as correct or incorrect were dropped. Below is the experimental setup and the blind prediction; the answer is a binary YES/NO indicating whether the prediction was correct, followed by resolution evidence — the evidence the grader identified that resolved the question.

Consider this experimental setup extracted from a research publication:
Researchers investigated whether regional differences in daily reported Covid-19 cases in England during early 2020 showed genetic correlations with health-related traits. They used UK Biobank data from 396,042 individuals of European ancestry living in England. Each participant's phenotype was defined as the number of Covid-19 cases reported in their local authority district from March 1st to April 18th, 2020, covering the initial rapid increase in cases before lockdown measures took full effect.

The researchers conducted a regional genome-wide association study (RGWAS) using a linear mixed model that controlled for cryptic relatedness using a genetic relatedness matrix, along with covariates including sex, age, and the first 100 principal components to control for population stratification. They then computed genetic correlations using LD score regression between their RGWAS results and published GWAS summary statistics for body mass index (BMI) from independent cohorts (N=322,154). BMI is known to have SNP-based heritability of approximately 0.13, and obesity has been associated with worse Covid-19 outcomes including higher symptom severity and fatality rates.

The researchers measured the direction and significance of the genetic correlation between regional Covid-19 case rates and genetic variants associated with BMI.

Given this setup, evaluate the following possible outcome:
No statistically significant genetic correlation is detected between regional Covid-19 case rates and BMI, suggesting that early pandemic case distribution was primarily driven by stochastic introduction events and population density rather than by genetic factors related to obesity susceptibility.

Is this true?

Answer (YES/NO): NO